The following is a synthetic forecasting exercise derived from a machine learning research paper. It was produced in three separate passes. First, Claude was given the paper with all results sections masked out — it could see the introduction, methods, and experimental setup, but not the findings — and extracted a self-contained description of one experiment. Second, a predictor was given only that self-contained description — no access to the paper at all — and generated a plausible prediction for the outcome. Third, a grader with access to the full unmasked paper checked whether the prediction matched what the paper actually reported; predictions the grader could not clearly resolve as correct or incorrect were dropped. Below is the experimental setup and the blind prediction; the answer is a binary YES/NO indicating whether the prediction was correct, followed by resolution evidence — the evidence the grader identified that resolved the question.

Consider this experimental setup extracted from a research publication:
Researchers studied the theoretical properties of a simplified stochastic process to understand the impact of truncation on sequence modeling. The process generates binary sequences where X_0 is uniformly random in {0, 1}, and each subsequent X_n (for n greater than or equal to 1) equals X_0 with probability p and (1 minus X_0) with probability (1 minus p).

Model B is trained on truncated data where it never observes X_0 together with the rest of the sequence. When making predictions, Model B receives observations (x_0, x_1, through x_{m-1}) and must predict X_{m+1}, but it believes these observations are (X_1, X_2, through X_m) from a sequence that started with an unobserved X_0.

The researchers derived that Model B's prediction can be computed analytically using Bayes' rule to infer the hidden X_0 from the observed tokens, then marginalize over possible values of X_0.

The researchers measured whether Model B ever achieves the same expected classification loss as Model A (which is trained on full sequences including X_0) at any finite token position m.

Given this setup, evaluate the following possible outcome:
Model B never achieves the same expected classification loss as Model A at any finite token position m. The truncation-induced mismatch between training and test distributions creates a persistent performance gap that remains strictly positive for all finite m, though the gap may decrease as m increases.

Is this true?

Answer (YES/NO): YES